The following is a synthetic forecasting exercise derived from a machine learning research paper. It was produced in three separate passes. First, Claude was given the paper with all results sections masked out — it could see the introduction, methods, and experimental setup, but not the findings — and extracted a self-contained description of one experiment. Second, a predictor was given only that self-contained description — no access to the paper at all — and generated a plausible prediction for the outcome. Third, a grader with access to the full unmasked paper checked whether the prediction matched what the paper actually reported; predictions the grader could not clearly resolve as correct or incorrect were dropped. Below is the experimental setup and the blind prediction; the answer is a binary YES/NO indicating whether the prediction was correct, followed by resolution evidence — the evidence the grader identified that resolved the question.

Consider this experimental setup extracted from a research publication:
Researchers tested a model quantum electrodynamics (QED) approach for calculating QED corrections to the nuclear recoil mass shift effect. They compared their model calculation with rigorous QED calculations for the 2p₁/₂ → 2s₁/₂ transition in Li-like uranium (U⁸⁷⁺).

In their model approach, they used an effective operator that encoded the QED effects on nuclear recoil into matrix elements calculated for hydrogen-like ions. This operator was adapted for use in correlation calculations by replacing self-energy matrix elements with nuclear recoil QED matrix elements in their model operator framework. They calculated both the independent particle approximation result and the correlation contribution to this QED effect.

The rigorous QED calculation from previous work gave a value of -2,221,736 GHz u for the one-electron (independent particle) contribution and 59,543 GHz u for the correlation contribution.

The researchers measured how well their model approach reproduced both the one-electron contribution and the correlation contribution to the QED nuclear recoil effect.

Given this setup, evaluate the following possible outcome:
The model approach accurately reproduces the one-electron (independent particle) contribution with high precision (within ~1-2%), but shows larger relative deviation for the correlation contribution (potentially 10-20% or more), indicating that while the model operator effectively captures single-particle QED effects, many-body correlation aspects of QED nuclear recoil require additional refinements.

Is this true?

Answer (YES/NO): NO